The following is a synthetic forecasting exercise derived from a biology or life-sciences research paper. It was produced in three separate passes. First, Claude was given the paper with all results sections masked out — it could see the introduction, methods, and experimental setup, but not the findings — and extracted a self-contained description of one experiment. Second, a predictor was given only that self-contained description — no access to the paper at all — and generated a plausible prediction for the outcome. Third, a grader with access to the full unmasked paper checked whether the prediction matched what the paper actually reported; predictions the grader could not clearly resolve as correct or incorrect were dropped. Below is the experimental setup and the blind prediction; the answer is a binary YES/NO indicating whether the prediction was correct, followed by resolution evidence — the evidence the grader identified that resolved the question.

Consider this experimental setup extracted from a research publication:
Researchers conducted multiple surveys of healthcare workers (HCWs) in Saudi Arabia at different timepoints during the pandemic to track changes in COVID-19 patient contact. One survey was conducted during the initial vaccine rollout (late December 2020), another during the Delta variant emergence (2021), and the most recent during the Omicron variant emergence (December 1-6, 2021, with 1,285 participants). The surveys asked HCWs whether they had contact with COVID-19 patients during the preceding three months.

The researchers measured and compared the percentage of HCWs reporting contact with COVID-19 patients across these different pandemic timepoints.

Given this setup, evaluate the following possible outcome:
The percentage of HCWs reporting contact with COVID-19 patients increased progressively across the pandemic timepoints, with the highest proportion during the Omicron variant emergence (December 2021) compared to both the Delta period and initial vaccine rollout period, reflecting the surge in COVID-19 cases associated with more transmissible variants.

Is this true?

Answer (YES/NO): NO